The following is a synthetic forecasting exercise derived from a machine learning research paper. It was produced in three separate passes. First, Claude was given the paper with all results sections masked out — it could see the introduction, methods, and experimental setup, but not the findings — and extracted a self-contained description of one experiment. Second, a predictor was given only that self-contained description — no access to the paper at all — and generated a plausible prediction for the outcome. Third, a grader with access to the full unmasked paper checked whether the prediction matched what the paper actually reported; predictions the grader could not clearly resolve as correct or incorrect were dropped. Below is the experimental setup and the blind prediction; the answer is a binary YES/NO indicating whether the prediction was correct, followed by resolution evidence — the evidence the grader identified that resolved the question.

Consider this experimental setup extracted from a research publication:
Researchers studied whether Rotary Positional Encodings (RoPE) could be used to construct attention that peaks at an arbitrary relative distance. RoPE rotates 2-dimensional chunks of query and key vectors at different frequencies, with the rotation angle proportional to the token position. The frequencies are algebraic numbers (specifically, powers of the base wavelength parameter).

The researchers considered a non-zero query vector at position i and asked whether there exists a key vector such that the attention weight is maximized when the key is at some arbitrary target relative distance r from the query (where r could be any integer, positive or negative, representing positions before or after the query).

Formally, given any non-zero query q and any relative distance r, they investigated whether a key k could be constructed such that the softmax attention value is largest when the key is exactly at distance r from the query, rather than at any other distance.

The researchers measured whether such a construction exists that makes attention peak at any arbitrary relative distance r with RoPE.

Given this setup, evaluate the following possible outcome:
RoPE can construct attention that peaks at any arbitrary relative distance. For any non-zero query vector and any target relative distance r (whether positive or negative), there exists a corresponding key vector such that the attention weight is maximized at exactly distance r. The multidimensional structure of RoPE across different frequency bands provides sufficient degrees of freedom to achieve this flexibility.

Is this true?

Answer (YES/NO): YES